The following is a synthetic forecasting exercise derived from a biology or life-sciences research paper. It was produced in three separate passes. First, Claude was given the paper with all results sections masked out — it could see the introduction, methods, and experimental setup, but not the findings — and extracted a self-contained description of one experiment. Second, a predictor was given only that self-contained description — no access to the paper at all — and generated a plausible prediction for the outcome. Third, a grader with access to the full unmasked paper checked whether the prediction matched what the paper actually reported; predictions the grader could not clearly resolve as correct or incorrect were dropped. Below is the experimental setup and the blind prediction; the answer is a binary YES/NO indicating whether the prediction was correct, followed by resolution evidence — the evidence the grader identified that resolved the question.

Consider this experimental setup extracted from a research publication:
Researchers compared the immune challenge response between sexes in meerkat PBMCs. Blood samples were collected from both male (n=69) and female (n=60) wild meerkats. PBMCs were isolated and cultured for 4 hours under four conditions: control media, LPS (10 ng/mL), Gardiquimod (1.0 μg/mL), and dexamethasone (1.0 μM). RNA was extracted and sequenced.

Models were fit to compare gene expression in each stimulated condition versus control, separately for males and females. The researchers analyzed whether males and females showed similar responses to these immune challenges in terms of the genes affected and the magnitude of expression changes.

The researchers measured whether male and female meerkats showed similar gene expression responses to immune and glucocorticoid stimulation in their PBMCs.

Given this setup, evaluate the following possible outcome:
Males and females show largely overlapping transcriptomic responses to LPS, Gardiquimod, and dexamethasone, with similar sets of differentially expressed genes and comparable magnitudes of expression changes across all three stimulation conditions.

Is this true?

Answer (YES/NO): YES